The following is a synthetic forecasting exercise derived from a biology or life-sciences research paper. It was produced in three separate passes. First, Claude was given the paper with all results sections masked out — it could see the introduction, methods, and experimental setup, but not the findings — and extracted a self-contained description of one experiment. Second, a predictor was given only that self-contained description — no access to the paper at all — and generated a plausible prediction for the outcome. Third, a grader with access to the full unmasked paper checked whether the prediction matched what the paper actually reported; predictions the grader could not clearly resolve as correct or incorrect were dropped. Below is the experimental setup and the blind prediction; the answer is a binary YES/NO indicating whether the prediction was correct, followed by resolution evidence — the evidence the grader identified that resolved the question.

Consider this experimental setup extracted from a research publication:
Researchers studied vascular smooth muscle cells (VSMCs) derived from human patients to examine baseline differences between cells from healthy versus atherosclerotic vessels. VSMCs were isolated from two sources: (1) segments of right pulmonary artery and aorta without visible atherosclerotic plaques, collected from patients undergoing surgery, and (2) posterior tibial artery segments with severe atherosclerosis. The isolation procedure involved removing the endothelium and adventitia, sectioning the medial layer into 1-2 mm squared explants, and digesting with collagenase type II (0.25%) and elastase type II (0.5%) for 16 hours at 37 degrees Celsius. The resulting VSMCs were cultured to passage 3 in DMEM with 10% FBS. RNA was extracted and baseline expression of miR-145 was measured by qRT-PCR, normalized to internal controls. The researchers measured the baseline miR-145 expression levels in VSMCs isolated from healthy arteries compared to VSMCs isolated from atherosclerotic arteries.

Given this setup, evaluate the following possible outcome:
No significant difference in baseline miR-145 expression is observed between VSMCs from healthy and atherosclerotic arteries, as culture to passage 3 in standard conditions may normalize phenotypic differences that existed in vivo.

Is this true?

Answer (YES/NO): NO